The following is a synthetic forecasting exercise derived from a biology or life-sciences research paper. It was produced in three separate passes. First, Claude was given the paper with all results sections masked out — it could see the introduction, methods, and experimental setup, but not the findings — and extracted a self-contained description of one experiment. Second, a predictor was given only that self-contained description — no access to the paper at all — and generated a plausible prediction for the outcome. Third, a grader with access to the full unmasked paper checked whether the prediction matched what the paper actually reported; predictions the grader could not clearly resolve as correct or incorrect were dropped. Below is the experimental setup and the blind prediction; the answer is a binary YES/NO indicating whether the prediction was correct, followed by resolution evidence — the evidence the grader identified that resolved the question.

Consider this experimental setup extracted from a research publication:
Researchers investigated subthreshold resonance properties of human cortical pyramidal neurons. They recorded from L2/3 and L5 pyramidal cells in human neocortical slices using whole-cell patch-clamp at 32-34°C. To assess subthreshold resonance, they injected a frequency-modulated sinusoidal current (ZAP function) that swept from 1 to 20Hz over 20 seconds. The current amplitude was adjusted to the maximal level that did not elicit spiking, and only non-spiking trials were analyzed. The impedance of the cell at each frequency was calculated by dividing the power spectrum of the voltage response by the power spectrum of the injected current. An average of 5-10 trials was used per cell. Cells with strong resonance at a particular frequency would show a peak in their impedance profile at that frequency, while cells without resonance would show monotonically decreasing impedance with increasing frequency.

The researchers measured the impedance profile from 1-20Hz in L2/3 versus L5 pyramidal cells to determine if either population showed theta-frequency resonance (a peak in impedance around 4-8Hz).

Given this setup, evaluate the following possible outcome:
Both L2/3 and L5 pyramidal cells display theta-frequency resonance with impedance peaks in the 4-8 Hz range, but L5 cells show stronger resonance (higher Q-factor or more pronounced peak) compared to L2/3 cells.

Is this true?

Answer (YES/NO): NO